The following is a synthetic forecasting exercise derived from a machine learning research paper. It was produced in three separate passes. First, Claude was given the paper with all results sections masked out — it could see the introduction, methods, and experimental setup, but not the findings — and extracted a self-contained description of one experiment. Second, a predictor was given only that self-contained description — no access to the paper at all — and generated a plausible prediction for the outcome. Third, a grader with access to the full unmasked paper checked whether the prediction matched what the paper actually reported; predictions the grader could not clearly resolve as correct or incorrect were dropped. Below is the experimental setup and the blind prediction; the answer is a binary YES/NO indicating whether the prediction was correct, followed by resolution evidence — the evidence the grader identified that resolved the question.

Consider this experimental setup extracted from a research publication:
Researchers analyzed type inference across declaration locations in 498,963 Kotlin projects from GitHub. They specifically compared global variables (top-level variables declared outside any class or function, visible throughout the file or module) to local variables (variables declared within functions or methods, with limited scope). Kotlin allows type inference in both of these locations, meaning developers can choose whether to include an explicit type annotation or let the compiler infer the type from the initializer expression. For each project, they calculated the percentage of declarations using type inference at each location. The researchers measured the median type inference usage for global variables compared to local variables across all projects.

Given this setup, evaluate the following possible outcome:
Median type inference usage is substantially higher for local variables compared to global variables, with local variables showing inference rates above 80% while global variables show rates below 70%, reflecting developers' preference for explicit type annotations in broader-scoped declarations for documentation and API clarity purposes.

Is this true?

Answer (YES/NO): NO